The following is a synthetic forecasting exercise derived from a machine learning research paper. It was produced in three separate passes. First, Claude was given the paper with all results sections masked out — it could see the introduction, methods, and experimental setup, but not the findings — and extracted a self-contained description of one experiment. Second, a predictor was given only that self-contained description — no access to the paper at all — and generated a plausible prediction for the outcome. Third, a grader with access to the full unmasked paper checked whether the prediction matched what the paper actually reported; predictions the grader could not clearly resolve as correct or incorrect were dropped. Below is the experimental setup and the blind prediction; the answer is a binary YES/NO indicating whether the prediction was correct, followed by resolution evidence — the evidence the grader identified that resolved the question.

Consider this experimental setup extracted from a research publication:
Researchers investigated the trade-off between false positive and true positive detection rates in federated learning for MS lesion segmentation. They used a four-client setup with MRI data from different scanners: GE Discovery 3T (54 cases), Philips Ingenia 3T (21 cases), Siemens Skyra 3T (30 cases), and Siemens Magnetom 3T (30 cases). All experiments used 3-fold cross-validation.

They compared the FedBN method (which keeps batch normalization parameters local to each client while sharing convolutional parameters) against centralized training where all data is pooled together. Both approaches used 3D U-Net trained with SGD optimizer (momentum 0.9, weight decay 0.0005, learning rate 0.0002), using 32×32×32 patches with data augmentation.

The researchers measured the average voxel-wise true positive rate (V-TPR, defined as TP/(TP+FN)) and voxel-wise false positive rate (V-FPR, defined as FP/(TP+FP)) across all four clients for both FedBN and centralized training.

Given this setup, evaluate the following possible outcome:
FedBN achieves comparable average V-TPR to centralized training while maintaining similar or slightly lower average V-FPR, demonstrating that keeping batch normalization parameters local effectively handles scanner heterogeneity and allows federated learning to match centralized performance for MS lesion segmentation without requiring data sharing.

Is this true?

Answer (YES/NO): NO